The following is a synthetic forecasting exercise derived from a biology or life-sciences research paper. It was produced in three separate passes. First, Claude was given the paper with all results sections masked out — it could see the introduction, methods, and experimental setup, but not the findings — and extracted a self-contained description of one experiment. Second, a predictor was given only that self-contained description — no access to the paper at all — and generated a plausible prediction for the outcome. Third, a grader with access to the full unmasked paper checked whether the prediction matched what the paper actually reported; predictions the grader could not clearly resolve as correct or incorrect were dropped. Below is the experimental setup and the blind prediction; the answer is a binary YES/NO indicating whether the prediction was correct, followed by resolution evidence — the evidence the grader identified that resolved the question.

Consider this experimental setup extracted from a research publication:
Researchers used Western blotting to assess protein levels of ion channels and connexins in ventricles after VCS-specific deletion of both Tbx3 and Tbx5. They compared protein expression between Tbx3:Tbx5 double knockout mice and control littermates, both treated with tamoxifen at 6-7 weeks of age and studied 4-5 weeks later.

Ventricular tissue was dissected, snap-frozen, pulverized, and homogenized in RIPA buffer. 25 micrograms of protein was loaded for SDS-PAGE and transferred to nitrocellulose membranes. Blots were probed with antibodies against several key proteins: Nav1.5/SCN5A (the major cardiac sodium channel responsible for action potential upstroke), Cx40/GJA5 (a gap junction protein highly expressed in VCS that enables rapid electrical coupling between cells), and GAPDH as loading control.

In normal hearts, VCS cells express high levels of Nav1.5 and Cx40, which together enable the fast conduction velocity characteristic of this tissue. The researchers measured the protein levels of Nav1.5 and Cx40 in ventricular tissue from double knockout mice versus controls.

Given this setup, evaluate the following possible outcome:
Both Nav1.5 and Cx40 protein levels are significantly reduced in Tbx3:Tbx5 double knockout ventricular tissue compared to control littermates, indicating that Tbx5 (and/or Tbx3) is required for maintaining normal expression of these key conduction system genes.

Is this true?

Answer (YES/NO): YES